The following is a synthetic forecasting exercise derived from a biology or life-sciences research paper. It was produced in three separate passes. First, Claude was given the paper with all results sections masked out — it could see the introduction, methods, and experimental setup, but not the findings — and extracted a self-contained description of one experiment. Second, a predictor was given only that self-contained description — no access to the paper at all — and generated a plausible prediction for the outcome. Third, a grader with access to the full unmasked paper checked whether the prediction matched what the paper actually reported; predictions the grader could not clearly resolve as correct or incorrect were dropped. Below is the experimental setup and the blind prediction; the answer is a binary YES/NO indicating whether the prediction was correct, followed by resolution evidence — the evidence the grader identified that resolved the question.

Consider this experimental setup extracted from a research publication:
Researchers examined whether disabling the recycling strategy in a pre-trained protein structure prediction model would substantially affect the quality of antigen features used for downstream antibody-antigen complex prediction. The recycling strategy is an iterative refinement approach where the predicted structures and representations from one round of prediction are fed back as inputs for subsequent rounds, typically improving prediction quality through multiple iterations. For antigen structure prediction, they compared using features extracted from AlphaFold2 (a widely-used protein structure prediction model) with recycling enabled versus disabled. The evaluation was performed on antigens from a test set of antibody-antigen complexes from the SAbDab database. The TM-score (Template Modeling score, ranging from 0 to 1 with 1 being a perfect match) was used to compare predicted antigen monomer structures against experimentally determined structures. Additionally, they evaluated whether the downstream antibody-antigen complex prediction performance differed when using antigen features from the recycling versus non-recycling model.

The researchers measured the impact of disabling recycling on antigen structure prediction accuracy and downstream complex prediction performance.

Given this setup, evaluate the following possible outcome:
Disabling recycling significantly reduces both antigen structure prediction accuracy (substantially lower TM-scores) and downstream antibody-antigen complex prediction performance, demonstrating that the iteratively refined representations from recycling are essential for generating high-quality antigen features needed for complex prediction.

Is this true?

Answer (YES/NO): NO